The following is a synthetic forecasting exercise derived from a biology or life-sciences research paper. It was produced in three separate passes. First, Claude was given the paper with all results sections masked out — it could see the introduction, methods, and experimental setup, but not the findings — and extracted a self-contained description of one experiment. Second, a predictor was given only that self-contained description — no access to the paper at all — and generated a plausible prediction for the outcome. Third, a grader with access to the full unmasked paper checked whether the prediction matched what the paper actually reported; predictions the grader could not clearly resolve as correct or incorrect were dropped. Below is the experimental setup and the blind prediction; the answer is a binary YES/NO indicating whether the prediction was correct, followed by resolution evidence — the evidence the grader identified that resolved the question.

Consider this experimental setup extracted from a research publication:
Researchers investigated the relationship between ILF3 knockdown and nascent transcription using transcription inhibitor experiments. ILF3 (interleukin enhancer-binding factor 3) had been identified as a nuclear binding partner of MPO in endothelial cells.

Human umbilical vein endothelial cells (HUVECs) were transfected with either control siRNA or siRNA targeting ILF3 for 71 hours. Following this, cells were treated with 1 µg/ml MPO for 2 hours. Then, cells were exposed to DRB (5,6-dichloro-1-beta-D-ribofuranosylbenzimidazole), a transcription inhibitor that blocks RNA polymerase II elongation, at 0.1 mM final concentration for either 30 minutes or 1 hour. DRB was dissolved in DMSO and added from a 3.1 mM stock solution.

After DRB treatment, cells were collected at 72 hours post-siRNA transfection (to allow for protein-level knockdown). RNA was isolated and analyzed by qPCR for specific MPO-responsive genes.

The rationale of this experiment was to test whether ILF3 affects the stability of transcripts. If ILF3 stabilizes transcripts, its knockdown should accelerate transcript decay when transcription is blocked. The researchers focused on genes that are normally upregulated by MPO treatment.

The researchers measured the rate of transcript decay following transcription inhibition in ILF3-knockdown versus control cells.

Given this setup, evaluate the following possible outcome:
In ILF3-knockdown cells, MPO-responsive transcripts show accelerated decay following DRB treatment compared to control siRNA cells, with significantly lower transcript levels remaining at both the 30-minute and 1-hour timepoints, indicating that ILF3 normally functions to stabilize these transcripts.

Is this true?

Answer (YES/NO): YES